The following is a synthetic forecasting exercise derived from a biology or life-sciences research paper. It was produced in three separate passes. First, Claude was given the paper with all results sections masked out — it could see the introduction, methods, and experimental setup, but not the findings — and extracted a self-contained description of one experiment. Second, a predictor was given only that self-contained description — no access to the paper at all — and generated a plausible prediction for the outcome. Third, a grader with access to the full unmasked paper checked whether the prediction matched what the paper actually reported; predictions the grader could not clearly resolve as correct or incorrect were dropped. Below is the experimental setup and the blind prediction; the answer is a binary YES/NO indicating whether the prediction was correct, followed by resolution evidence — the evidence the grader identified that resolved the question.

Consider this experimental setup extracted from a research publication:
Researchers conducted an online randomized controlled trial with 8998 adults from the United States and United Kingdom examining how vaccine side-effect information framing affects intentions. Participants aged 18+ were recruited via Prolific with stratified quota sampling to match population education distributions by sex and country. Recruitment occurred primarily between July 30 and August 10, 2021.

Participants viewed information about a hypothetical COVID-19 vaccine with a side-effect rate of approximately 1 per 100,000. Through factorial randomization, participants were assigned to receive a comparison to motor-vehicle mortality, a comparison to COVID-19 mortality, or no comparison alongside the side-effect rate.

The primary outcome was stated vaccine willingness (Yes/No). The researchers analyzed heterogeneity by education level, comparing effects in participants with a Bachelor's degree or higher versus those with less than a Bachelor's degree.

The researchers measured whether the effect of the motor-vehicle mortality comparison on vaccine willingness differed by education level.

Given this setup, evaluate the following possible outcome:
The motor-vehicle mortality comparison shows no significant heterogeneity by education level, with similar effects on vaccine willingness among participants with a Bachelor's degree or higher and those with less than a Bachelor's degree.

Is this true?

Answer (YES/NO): YES